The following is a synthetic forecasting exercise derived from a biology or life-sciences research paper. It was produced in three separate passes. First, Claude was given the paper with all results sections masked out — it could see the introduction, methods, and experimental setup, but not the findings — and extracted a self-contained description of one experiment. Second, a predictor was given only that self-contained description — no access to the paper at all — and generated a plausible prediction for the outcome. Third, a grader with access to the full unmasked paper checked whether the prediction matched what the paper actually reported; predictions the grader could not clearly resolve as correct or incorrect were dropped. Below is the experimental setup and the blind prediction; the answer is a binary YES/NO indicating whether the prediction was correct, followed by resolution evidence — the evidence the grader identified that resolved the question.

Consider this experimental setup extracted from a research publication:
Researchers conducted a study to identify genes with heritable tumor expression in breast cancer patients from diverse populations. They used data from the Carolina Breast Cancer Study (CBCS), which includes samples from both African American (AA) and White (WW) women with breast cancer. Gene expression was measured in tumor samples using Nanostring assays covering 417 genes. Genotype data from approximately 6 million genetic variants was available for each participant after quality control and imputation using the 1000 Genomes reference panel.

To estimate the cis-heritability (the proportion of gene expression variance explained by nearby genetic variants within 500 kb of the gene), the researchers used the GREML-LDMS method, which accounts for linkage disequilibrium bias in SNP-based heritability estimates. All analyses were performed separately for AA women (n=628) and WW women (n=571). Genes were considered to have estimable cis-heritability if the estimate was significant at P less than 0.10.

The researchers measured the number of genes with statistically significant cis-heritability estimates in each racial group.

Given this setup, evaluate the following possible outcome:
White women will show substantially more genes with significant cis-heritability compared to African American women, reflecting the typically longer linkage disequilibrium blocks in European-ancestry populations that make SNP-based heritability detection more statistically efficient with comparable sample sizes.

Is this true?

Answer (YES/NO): NO